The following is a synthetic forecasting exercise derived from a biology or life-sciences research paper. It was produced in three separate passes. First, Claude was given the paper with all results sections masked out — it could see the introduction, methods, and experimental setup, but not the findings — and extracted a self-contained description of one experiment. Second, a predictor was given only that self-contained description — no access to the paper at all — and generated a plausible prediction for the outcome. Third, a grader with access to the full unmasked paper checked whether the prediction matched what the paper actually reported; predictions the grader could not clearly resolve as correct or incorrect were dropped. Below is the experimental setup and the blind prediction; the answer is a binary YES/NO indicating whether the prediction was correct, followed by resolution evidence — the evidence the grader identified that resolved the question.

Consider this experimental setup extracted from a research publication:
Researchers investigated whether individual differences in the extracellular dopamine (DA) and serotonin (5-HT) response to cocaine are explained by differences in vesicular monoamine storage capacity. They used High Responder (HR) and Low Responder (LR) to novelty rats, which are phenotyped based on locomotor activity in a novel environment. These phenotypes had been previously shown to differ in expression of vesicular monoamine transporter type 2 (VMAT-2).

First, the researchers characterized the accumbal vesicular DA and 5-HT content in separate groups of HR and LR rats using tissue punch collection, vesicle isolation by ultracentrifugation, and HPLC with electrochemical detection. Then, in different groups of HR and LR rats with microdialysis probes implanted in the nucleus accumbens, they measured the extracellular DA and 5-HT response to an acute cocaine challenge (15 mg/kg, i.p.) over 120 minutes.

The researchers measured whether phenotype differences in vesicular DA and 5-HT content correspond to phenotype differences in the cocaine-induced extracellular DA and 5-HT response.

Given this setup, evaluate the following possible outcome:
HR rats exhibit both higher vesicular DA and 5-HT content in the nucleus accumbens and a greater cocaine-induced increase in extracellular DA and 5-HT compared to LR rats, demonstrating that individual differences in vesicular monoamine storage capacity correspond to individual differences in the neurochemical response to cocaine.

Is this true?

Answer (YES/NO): YES